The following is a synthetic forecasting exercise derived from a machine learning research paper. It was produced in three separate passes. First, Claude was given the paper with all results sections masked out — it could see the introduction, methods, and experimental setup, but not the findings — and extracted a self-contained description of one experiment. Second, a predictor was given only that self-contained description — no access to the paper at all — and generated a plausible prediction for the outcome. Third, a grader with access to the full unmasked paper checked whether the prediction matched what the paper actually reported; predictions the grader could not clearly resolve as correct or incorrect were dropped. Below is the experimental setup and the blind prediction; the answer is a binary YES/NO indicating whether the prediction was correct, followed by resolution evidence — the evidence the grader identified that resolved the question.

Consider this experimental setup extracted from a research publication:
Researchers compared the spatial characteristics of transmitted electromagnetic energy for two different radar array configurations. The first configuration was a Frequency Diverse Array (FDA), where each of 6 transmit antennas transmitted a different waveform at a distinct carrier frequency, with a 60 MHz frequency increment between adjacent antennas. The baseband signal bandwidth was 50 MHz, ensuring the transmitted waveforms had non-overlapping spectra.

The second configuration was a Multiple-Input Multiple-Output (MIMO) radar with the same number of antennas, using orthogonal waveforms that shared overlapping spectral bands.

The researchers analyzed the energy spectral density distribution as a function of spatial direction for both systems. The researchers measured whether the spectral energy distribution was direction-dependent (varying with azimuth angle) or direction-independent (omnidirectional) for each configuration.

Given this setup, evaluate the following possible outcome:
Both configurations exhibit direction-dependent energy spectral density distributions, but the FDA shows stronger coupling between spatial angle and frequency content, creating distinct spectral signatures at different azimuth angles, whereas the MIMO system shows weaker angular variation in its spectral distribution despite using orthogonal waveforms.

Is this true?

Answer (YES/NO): NO